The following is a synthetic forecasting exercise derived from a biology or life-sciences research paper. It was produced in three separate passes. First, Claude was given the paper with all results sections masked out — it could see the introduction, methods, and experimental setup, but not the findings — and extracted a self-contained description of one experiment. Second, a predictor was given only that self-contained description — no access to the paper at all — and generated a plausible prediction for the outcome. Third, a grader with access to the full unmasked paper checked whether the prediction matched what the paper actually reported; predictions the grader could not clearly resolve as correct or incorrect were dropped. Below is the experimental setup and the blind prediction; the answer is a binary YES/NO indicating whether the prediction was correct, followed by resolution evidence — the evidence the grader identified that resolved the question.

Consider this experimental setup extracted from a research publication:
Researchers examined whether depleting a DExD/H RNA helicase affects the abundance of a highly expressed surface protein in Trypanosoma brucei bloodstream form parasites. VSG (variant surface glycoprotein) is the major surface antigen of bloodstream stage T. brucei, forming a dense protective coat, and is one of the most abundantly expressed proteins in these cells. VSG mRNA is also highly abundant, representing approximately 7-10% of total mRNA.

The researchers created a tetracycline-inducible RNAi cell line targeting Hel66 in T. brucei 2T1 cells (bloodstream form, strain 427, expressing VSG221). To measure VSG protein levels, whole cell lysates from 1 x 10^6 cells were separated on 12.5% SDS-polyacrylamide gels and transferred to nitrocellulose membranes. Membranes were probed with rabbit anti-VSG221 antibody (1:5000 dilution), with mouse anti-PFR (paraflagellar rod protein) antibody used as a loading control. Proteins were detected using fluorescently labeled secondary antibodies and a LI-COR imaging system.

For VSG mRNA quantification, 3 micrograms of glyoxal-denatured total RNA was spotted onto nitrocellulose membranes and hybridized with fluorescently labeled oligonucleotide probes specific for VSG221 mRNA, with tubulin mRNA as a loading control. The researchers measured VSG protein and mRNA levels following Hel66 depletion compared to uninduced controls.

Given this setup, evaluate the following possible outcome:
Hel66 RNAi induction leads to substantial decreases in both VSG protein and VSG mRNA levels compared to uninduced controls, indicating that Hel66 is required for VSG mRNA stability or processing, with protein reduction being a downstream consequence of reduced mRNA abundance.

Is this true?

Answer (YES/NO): NO